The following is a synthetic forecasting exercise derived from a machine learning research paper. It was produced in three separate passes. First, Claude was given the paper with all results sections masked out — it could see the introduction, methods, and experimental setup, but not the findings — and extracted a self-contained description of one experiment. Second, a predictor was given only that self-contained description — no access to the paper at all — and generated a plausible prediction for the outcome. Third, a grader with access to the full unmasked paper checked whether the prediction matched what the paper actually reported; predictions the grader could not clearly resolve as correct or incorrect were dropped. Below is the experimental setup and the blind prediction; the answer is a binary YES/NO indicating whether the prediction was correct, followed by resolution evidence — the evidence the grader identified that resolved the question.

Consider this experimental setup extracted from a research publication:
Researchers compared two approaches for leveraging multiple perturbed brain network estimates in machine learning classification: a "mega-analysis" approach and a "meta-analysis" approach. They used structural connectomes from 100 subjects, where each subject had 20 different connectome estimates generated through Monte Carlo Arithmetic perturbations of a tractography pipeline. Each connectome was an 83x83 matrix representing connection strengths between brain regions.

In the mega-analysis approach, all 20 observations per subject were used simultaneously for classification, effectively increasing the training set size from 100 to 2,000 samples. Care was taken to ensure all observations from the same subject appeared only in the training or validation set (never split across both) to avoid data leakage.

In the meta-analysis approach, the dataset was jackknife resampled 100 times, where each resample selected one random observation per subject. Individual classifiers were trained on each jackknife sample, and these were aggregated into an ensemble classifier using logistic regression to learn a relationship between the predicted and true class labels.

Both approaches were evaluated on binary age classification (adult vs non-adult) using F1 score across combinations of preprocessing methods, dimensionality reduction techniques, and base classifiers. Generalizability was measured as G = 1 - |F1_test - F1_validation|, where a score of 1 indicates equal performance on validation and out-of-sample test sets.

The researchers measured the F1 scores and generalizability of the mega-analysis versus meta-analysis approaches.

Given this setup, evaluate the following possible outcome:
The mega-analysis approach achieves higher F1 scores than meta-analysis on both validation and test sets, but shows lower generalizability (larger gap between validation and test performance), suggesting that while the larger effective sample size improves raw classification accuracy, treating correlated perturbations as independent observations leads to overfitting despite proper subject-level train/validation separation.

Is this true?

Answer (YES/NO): NO